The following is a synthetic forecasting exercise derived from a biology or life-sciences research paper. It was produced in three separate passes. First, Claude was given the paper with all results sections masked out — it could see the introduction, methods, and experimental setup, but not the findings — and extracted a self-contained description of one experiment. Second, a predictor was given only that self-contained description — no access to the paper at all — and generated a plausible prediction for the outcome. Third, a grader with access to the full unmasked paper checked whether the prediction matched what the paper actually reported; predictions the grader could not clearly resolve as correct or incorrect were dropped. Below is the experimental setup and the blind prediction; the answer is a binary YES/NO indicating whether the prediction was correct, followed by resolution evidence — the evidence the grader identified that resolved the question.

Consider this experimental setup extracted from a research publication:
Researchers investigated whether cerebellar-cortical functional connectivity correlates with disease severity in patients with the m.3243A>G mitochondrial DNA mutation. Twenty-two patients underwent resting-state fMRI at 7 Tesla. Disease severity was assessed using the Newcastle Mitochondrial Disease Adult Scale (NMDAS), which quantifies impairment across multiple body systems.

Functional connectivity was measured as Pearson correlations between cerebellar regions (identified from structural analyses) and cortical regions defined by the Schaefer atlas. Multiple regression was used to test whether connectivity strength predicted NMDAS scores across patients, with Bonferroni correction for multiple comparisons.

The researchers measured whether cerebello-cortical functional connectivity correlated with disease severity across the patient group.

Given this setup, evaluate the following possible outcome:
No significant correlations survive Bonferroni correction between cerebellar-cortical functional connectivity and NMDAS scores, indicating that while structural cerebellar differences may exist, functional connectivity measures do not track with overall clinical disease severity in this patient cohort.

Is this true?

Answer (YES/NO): NO